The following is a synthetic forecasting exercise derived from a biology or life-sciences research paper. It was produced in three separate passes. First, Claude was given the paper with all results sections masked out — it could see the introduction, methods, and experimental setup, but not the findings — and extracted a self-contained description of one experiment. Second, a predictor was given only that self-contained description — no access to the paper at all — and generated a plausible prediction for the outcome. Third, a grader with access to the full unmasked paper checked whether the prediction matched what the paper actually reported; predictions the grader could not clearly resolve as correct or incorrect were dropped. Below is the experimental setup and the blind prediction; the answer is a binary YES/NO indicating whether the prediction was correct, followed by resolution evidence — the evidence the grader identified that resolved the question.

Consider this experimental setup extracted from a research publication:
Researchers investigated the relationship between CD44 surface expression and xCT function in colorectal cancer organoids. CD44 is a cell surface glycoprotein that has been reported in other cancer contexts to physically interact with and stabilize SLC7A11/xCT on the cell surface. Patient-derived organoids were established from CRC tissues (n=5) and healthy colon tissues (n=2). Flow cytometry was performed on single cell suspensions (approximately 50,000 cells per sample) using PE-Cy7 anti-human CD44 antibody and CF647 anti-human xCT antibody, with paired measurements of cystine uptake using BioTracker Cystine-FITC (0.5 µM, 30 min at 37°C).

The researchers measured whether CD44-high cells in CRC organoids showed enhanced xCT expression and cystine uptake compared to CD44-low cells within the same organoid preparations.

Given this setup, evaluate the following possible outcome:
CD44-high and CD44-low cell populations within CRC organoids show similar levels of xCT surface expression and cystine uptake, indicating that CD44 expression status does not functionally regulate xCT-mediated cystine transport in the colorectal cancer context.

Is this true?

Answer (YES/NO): NO